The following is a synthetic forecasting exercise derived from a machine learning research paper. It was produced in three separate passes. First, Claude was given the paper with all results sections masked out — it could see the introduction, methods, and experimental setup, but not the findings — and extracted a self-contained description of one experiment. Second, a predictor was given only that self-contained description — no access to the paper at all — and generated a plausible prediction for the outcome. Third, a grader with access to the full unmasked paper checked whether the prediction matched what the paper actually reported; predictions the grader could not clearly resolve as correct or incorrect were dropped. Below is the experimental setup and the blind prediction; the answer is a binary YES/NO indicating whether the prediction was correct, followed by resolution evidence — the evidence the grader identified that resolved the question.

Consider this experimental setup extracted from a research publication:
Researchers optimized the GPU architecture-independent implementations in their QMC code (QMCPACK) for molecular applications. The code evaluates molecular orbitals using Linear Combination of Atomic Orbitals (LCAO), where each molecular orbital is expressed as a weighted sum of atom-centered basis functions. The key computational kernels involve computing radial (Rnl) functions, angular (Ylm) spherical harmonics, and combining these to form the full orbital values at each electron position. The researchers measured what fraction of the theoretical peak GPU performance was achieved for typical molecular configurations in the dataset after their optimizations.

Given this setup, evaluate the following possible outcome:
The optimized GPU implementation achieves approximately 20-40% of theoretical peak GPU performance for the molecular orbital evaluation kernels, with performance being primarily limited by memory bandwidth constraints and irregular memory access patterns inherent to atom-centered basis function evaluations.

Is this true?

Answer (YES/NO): NO